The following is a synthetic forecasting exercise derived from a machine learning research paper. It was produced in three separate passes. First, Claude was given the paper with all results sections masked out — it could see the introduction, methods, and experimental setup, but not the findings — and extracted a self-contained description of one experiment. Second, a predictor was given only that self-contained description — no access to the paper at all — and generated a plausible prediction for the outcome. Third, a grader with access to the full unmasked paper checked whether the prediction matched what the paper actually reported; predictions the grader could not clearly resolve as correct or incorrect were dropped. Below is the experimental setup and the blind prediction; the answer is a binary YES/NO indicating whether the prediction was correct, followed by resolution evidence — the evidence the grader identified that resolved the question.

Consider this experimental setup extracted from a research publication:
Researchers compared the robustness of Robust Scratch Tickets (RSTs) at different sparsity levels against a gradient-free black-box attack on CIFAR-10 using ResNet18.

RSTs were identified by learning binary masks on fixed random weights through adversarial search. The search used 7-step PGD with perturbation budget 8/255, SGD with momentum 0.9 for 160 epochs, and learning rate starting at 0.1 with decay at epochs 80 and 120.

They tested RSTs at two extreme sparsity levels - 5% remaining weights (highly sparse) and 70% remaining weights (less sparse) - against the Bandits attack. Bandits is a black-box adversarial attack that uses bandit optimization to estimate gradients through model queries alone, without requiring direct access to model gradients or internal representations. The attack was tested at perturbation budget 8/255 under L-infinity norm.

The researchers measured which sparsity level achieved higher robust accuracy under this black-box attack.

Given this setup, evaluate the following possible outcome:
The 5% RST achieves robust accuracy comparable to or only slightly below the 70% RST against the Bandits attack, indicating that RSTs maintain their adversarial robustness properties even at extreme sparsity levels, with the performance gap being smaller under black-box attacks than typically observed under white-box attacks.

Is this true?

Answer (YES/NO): NO